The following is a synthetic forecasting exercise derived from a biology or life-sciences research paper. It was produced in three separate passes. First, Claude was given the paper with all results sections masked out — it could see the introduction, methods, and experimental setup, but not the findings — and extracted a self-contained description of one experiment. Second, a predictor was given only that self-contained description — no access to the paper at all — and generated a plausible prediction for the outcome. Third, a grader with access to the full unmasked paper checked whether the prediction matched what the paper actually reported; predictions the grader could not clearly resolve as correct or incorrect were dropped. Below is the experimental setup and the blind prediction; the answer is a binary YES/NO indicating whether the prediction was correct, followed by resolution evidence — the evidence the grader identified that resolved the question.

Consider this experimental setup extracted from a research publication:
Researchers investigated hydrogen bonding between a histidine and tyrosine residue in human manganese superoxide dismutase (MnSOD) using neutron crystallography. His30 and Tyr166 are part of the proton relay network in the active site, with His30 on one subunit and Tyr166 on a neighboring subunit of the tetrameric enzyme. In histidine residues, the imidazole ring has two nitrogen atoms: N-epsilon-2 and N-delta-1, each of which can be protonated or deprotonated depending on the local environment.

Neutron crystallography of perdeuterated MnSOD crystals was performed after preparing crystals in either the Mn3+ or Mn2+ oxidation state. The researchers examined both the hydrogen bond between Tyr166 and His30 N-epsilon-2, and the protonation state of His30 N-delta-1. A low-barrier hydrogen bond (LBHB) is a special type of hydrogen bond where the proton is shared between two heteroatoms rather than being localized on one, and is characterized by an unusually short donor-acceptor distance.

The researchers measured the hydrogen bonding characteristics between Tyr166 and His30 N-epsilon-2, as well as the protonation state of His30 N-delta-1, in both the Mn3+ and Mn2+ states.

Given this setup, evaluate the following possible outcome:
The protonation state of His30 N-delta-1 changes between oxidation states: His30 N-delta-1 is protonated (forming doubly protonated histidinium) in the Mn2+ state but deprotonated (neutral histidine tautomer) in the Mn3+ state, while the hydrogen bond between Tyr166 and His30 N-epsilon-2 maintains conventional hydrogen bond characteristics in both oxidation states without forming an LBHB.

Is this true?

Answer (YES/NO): NO